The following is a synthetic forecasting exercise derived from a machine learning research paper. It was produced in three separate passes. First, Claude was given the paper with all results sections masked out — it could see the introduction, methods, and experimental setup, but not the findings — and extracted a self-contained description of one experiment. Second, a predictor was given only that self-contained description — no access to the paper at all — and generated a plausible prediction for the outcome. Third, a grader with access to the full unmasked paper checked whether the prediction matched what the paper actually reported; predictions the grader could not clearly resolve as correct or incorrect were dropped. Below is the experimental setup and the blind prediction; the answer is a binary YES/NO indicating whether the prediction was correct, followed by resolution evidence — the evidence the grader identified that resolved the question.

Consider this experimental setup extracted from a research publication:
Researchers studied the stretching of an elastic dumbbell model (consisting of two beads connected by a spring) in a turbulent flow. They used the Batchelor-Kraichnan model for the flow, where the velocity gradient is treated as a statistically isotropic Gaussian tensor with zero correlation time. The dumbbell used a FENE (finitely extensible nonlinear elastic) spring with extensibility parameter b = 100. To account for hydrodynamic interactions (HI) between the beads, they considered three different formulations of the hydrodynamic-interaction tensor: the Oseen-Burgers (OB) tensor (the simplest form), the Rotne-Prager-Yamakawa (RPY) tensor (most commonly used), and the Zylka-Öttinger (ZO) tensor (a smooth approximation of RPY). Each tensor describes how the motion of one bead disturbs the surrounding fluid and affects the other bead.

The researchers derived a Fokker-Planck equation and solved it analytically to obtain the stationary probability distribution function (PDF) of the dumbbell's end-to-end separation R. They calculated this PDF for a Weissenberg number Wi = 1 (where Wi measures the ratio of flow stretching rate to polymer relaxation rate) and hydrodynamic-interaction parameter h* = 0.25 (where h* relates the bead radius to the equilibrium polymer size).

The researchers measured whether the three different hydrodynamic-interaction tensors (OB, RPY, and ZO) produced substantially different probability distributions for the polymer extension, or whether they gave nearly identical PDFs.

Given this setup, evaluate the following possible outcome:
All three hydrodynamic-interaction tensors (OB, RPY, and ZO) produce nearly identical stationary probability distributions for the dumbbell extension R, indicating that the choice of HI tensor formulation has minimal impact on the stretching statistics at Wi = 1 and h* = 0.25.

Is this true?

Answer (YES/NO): YES